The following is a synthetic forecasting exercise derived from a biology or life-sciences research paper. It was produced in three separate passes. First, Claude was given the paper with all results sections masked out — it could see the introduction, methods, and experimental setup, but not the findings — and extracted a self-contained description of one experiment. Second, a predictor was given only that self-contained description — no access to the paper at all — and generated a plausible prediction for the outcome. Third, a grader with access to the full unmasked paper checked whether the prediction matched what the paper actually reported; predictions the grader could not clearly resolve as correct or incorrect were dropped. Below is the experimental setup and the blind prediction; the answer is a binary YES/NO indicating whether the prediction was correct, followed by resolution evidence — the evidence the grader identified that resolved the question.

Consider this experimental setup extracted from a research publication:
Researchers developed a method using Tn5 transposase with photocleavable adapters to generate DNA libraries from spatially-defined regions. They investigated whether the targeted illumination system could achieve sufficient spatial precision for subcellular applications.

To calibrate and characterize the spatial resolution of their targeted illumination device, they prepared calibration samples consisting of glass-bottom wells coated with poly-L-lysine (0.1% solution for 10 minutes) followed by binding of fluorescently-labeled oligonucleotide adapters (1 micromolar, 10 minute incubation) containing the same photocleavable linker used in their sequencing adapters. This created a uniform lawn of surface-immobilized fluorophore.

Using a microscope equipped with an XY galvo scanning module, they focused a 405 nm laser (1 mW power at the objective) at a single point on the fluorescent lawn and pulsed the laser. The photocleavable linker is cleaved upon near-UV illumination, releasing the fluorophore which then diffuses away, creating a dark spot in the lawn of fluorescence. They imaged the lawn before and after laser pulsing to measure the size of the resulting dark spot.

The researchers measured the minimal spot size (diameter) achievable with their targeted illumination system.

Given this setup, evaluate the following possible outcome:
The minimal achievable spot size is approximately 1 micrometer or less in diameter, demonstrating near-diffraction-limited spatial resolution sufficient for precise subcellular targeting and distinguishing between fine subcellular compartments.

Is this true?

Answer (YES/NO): YES